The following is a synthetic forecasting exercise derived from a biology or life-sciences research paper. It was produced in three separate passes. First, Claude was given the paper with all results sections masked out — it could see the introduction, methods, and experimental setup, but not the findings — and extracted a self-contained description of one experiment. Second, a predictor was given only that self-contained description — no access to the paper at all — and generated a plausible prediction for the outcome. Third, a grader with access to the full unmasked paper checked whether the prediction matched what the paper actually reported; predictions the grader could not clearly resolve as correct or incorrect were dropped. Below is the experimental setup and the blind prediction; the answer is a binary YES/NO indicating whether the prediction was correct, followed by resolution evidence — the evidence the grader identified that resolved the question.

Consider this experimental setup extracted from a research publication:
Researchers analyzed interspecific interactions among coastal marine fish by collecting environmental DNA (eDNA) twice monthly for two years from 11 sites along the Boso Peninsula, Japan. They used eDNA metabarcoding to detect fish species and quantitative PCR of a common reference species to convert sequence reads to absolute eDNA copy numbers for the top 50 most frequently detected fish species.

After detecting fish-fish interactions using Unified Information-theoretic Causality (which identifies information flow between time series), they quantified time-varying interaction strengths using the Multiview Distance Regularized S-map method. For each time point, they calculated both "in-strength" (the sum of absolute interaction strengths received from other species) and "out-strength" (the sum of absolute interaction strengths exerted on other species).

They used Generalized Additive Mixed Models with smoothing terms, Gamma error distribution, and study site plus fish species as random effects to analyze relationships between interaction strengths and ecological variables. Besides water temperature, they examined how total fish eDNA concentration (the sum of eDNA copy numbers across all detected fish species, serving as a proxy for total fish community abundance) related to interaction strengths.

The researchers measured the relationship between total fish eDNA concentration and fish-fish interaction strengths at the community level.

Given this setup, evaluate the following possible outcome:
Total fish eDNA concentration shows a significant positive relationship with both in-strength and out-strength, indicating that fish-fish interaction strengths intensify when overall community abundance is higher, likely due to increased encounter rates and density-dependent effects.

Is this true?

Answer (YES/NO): NO